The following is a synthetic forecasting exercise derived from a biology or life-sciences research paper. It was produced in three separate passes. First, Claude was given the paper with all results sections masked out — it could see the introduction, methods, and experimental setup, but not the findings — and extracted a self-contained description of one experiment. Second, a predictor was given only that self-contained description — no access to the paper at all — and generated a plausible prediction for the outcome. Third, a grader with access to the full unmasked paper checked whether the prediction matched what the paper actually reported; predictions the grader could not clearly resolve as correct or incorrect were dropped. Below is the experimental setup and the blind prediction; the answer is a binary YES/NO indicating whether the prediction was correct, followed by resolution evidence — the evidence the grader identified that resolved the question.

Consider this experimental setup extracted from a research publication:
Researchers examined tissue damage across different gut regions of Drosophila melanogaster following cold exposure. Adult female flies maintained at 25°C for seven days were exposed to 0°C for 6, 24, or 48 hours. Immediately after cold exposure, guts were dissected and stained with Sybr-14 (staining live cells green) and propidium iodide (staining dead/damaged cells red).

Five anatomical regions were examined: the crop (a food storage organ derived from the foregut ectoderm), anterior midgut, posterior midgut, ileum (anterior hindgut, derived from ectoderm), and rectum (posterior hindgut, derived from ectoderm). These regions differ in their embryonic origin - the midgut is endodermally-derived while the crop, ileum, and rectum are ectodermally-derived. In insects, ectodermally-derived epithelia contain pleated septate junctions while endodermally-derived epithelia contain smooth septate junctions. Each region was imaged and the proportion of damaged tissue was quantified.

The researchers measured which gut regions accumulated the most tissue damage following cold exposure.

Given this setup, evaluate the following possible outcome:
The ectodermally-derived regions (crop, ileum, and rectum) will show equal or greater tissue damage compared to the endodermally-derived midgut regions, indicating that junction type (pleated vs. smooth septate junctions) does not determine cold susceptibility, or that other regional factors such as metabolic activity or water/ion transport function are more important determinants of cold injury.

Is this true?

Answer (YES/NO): NO